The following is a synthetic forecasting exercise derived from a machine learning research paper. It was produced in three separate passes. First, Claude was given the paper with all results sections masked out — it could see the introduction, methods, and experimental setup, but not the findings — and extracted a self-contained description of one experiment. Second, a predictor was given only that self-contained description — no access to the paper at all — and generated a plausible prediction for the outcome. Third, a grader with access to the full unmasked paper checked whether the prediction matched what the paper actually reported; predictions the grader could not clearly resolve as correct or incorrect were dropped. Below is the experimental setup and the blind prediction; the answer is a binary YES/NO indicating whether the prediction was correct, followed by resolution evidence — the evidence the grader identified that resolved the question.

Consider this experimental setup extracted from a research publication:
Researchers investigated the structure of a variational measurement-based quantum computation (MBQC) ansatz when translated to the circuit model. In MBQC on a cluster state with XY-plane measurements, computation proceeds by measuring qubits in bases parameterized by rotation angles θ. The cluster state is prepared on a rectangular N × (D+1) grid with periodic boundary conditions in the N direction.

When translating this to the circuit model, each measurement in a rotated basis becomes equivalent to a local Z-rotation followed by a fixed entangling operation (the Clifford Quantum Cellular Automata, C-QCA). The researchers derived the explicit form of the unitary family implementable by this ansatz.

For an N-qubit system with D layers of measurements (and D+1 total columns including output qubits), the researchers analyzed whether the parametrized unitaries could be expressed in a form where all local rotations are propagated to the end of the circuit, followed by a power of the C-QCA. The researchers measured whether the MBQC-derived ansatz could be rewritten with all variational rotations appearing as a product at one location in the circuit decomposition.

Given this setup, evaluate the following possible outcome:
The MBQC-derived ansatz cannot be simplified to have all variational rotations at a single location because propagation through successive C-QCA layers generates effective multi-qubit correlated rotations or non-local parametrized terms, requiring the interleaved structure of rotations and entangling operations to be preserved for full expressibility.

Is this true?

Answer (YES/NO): NO